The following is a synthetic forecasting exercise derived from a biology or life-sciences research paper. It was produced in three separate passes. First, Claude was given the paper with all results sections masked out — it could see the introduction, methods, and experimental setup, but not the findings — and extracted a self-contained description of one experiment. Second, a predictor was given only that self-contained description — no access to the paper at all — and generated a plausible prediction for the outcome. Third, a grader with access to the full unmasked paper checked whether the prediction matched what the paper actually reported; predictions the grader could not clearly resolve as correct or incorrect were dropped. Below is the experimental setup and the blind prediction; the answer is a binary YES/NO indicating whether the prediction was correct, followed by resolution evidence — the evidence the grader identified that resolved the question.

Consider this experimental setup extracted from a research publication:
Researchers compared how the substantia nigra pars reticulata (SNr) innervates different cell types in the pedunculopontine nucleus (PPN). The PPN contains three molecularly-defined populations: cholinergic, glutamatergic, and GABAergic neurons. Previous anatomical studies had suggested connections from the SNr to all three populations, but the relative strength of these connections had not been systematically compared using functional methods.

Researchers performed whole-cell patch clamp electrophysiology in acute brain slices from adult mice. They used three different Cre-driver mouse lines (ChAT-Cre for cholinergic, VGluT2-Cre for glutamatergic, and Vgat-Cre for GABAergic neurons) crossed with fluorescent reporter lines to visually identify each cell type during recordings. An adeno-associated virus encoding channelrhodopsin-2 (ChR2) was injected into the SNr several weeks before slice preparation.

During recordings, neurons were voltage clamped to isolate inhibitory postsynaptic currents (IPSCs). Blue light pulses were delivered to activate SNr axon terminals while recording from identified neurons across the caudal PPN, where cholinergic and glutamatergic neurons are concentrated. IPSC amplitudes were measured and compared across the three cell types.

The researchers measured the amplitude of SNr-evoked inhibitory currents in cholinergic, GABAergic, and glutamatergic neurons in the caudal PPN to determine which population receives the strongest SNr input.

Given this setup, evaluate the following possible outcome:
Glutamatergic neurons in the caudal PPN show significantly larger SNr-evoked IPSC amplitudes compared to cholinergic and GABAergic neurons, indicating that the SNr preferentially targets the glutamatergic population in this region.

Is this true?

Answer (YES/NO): YES